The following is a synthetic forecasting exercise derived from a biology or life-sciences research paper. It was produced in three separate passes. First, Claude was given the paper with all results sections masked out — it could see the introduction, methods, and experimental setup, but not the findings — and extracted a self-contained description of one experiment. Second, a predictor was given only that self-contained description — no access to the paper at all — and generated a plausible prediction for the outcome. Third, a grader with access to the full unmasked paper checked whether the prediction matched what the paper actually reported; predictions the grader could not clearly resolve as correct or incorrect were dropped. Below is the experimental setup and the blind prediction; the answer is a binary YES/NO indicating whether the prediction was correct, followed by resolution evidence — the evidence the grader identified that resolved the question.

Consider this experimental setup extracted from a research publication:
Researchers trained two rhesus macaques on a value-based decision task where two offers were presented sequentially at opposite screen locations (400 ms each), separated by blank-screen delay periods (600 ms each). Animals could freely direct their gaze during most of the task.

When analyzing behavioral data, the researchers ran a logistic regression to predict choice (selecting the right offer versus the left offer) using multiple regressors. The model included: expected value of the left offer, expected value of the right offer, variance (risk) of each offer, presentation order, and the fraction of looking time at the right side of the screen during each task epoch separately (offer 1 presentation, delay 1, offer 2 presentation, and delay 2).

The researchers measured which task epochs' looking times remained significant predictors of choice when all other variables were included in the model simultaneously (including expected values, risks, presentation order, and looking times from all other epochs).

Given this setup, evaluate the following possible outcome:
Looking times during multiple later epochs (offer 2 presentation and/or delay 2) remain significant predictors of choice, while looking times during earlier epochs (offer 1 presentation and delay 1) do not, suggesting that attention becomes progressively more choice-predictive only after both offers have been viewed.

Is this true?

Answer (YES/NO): NO